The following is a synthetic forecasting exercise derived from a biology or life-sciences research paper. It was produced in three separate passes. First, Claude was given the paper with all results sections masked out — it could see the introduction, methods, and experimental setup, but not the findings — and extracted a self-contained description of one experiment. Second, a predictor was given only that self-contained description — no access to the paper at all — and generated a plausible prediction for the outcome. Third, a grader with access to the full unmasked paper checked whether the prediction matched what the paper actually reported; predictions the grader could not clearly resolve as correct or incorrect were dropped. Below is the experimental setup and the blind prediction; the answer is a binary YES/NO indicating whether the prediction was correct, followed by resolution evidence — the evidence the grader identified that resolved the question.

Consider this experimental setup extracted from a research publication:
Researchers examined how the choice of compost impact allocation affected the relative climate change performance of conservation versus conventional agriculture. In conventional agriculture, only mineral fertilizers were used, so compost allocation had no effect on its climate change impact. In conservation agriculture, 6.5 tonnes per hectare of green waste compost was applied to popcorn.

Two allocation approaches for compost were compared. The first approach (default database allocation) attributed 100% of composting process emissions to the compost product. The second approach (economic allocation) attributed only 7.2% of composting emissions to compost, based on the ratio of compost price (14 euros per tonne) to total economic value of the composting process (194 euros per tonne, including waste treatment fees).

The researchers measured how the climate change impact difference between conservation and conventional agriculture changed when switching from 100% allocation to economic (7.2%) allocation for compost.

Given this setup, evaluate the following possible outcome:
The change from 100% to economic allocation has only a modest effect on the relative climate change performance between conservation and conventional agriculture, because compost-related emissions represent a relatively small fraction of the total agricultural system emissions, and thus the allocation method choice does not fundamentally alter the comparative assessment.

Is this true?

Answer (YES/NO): NO